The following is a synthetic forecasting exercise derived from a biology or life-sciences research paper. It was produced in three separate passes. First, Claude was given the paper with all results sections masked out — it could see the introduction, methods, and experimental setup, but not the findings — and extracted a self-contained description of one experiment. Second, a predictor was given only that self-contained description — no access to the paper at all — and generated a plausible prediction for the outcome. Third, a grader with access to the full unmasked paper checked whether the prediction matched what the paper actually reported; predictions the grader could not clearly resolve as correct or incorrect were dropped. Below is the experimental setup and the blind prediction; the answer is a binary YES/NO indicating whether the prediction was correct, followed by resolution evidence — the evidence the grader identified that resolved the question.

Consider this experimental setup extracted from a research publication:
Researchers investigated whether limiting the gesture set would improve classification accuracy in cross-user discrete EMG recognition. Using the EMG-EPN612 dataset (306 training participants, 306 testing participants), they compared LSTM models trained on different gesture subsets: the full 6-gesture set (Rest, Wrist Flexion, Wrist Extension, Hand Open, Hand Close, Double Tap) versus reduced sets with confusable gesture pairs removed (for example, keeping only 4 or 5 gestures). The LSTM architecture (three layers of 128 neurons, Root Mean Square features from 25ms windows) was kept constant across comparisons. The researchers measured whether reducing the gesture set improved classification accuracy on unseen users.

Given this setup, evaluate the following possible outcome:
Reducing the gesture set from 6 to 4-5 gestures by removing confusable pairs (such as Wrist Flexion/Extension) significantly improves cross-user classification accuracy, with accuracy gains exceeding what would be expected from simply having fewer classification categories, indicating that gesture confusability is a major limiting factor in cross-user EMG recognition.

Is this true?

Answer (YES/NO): NO